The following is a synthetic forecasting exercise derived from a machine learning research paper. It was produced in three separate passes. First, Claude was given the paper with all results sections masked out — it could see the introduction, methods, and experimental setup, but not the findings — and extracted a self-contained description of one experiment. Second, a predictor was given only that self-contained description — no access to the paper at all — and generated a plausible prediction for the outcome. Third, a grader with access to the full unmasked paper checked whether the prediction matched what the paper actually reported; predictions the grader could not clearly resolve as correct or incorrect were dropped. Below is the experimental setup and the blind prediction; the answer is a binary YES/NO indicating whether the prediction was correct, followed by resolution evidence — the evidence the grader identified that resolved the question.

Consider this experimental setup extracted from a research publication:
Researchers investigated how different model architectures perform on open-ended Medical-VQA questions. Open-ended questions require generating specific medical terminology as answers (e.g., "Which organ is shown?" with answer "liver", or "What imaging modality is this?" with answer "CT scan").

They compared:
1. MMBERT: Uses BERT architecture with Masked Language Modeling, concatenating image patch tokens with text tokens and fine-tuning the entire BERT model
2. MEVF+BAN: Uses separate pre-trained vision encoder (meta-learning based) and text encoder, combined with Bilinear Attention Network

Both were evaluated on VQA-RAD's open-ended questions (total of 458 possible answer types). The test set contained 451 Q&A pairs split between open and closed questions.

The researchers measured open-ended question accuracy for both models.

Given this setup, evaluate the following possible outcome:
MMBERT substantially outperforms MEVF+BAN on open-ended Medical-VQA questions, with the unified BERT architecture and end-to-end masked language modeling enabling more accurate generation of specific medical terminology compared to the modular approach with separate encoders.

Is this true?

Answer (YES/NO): YES